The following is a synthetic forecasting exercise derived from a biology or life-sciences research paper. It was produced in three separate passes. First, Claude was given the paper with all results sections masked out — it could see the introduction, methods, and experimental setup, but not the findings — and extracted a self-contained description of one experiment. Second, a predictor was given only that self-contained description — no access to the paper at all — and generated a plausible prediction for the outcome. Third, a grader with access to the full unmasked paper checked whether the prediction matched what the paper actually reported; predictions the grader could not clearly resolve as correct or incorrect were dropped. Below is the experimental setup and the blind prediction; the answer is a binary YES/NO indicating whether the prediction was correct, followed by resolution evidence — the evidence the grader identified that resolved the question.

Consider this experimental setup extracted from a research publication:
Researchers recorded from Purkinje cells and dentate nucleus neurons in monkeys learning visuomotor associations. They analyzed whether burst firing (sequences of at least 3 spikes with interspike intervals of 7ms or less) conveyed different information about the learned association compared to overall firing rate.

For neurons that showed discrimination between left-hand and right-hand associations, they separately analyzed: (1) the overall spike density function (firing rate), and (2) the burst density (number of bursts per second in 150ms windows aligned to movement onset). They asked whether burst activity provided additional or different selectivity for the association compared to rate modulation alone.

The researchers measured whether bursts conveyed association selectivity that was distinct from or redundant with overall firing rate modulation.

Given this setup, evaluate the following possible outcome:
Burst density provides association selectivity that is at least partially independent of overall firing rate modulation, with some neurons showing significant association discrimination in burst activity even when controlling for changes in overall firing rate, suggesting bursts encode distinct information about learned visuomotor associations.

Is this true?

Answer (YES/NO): YES